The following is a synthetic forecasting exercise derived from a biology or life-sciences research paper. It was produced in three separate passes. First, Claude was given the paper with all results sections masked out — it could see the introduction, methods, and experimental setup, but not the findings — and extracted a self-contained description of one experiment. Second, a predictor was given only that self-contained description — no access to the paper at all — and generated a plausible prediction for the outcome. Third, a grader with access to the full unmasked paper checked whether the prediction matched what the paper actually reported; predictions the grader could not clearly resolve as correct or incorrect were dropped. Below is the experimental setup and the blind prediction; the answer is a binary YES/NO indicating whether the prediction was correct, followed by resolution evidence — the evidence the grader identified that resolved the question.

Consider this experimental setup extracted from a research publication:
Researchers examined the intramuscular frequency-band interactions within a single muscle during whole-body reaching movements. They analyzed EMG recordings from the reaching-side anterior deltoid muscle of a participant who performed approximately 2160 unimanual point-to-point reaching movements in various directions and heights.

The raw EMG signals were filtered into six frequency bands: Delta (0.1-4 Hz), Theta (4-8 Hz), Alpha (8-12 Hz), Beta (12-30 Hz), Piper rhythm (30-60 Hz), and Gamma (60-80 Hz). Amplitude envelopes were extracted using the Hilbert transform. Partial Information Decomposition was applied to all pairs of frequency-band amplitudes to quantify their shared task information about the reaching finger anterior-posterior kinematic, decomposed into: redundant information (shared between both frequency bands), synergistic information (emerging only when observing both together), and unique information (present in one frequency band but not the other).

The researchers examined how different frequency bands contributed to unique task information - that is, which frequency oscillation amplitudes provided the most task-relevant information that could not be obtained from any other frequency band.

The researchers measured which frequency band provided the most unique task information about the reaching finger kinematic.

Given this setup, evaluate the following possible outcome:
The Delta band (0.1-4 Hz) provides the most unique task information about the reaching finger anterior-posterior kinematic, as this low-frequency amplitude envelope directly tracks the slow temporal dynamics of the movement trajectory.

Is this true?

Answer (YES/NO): NO